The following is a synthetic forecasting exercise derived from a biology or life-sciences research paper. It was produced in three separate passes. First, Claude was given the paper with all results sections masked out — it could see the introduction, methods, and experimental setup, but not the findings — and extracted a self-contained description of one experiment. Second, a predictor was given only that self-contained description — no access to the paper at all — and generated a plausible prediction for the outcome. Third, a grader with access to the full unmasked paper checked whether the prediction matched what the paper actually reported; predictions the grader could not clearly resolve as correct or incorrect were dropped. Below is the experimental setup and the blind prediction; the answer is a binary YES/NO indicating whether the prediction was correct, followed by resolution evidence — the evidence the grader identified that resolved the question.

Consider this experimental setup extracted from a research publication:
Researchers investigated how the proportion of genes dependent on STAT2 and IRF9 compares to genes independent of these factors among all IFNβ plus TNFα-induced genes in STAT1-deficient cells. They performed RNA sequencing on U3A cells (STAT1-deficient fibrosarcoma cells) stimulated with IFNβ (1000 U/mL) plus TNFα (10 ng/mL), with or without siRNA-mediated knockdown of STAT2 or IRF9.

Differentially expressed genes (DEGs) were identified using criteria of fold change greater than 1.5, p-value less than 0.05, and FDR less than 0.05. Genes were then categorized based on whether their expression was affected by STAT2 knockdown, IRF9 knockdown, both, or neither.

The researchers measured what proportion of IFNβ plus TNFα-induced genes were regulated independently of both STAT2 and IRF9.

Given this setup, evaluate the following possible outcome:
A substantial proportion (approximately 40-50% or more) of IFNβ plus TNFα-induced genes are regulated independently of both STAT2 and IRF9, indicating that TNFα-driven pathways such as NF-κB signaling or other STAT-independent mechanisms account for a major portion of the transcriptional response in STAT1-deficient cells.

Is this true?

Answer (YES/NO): YES